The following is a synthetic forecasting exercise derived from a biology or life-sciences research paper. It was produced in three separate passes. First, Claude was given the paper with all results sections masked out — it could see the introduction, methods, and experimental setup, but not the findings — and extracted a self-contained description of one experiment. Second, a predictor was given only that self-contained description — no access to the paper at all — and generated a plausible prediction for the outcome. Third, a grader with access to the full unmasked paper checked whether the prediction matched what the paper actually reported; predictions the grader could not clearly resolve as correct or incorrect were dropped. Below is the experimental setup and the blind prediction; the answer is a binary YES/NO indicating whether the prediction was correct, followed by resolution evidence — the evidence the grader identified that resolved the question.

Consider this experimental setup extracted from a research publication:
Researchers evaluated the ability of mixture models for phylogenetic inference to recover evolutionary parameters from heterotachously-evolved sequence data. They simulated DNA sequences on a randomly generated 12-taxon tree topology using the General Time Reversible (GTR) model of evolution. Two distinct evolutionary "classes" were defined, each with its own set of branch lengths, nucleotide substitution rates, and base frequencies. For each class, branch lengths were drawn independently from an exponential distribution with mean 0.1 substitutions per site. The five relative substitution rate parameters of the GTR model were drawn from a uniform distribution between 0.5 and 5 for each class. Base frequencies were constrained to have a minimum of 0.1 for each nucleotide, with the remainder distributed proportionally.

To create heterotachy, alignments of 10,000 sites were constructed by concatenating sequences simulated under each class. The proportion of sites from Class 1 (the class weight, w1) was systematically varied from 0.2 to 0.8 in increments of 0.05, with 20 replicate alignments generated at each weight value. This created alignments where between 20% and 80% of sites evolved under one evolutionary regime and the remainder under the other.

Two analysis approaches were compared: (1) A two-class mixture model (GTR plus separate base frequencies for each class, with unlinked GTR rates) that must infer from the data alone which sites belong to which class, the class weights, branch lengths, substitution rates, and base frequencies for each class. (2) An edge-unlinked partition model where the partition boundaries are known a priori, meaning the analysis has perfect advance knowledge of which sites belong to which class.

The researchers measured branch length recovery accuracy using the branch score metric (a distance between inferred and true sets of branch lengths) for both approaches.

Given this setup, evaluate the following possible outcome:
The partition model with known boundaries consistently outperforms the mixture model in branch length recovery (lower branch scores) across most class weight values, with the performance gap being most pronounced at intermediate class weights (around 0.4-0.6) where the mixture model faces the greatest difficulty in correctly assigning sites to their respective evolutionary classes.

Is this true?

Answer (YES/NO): NO